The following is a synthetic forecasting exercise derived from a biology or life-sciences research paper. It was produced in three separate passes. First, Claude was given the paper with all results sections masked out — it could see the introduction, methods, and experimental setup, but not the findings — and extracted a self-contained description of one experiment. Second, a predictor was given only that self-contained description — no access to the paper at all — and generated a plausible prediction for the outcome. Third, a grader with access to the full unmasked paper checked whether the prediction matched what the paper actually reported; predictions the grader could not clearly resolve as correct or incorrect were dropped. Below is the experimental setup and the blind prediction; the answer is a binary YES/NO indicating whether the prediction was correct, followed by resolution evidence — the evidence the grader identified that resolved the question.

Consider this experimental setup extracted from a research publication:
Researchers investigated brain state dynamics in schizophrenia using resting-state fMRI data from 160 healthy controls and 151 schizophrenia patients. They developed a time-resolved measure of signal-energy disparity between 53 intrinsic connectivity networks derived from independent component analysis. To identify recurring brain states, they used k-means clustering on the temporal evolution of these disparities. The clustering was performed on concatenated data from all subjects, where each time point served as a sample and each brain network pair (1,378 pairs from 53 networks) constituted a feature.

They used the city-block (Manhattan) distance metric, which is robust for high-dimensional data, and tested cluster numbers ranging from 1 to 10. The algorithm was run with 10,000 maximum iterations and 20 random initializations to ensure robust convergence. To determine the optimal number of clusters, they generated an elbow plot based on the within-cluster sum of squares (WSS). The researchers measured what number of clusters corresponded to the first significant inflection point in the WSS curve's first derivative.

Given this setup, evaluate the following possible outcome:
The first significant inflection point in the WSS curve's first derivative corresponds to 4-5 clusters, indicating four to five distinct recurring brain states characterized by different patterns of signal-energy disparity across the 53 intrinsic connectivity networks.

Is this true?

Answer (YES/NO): NO